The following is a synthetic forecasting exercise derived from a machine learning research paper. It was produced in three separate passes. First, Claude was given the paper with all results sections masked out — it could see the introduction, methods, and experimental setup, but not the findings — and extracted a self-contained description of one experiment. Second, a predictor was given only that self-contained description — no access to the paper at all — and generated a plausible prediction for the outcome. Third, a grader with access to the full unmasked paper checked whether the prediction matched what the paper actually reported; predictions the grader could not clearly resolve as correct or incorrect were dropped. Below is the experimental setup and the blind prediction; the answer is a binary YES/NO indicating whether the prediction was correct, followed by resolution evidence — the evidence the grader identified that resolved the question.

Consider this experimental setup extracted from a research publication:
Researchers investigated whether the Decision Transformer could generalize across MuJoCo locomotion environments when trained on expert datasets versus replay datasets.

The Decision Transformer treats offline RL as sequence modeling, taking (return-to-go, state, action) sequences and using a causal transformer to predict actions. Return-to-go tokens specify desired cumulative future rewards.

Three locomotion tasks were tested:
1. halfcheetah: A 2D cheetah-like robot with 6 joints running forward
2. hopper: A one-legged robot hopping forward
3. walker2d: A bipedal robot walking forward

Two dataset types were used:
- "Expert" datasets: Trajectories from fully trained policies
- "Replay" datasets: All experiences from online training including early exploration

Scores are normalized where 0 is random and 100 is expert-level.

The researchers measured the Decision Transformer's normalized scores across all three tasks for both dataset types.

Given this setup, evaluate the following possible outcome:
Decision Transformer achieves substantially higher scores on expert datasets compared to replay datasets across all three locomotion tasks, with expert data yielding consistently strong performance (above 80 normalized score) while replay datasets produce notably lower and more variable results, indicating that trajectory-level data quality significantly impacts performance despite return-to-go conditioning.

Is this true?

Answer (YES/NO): NO